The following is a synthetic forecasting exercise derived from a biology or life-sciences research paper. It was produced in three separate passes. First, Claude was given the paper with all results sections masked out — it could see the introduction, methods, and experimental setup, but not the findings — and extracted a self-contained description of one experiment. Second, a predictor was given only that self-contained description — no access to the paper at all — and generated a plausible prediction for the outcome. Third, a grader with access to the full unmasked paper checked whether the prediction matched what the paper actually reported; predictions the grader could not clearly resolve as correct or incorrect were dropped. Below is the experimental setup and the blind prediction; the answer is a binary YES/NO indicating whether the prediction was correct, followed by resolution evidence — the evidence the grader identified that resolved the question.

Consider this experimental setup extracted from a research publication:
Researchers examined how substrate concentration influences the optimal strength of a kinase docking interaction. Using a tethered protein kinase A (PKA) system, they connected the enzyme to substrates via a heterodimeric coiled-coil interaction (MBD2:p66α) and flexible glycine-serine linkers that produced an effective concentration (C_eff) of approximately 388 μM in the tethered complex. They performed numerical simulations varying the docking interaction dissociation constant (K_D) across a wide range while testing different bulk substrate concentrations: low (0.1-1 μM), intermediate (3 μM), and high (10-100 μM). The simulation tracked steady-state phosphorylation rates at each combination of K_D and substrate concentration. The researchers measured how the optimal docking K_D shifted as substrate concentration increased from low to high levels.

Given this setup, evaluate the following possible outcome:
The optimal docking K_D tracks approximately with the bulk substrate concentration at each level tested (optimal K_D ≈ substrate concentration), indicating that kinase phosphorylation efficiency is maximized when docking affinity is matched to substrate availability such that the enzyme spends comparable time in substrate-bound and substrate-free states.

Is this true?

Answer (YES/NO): NO